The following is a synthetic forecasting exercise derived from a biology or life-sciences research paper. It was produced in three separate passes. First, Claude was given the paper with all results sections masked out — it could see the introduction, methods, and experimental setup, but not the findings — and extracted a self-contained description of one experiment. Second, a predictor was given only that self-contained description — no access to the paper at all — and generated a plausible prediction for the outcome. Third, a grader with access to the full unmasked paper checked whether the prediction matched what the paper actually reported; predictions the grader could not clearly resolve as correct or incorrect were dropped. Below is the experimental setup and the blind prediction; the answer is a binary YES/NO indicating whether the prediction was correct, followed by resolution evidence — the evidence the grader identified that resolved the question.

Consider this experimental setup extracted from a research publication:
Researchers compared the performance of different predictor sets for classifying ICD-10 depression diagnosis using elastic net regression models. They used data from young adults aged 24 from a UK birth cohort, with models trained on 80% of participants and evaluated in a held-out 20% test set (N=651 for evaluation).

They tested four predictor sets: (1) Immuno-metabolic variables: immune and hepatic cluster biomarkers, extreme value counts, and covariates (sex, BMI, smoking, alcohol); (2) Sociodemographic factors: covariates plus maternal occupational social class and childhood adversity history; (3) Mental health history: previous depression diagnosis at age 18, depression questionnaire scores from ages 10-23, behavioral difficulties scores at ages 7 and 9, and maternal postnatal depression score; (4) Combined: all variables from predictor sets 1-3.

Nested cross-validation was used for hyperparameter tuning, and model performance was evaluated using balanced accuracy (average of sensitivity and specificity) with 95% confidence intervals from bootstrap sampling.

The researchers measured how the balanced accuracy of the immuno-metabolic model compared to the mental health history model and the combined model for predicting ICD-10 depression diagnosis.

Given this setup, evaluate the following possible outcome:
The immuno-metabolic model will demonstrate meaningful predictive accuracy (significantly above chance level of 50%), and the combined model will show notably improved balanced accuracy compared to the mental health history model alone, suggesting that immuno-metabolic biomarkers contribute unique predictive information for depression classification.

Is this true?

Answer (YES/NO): NO